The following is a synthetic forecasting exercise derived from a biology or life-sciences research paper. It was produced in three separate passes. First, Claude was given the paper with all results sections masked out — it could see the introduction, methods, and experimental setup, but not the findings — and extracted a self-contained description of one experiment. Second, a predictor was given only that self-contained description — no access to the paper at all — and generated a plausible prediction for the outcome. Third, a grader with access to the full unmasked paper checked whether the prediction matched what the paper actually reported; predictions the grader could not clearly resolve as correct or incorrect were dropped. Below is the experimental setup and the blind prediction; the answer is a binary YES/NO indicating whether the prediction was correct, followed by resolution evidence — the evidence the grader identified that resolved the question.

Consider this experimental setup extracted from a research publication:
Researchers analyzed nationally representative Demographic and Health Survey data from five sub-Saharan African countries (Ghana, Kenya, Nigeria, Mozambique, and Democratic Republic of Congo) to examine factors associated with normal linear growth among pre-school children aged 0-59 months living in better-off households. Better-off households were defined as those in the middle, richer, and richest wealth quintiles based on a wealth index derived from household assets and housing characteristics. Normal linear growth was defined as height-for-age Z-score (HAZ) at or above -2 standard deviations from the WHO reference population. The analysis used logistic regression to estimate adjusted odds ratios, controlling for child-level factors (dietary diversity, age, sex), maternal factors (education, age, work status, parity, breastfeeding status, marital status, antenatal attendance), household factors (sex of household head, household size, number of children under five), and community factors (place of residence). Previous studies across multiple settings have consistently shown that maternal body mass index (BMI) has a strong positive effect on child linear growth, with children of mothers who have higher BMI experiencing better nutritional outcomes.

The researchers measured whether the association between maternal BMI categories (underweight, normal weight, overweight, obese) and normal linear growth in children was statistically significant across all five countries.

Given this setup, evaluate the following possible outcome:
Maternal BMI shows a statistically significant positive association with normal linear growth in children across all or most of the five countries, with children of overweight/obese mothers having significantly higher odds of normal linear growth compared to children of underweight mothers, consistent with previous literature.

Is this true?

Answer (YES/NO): YES